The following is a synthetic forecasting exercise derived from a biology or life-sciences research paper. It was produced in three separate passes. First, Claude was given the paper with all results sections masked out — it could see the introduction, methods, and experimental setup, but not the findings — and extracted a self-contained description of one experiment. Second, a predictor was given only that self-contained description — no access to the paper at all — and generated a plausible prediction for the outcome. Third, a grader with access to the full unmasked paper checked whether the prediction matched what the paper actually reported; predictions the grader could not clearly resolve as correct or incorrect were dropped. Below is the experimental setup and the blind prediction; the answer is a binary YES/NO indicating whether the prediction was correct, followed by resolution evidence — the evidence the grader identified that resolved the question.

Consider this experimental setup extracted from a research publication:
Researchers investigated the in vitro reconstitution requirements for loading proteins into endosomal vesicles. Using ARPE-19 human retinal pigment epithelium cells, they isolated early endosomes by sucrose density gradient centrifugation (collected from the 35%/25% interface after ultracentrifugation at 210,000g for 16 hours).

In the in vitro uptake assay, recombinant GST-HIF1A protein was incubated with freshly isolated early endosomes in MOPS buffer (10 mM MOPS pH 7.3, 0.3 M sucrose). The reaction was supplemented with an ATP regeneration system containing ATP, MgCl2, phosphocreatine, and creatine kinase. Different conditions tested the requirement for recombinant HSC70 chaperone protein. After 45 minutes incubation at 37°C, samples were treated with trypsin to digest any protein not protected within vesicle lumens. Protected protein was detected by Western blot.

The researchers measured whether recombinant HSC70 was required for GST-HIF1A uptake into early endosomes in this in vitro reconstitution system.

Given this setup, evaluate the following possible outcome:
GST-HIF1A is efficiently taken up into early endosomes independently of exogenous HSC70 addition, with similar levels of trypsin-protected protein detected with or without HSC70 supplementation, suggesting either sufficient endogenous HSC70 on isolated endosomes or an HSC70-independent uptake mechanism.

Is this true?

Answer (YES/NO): NO